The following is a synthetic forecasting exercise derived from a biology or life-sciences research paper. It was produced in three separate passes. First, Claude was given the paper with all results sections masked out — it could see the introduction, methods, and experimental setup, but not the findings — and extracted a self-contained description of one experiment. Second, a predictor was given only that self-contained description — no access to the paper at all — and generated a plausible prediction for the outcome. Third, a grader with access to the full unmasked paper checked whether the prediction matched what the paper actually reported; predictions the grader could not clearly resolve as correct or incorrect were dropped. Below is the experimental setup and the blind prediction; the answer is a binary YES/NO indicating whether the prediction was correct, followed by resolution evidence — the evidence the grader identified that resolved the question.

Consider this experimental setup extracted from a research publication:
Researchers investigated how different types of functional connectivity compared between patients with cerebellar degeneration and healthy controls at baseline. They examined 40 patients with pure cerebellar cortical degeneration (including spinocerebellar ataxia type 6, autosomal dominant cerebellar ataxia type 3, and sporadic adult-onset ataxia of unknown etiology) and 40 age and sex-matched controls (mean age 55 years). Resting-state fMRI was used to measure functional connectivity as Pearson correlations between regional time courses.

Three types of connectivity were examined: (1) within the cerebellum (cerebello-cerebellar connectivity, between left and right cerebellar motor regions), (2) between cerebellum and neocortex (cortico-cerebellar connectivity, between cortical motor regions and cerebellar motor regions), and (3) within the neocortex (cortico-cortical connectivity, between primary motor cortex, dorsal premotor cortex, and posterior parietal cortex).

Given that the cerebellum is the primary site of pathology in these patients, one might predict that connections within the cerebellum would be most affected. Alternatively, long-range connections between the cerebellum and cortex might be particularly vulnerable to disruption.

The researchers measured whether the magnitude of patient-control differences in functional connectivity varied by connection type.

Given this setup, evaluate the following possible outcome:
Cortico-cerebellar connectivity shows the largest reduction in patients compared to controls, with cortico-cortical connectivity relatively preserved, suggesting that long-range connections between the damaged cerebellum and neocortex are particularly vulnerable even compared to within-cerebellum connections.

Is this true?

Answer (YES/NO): YES